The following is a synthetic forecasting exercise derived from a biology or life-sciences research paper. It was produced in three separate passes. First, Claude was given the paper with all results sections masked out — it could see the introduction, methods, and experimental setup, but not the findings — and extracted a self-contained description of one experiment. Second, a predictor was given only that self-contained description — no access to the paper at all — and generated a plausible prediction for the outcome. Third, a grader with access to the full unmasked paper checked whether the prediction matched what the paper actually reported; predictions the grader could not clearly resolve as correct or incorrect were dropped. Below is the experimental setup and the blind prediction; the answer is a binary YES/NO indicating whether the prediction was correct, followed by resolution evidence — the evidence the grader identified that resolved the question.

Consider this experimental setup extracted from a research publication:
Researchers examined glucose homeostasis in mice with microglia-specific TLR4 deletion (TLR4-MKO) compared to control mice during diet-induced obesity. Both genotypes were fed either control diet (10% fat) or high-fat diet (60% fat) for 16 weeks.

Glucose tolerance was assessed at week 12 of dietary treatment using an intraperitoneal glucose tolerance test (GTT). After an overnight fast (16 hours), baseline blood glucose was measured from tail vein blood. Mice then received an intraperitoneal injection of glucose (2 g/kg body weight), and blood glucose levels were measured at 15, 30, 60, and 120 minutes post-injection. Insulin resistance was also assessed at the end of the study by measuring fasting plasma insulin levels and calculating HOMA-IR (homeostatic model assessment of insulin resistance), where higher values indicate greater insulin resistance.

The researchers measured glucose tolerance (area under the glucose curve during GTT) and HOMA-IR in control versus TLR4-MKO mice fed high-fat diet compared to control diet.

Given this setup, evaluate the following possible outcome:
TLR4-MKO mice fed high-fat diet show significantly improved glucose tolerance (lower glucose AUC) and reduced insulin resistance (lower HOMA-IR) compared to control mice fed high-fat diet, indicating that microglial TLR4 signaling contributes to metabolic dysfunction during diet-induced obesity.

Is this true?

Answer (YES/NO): NO